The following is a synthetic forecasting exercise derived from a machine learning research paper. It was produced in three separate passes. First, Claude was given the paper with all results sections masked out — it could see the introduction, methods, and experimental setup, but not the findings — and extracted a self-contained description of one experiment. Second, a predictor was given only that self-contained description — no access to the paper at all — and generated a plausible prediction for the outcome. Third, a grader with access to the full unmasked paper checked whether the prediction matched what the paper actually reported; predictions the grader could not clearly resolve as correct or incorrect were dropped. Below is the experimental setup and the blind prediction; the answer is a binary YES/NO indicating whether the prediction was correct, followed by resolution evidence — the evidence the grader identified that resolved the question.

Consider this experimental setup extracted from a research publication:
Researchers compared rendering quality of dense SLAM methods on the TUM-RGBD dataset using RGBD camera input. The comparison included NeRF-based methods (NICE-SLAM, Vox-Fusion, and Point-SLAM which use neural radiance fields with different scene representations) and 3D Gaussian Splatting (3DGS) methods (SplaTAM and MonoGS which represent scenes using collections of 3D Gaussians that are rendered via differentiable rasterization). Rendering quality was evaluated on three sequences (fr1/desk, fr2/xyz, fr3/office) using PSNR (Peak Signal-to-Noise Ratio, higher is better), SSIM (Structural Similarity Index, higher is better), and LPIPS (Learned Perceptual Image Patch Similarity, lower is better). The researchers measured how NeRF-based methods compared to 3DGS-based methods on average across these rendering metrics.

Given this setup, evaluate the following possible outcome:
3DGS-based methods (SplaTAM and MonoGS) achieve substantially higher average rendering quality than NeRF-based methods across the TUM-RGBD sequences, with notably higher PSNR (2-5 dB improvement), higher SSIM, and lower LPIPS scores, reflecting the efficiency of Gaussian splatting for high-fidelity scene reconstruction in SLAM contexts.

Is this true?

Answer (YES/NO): NO